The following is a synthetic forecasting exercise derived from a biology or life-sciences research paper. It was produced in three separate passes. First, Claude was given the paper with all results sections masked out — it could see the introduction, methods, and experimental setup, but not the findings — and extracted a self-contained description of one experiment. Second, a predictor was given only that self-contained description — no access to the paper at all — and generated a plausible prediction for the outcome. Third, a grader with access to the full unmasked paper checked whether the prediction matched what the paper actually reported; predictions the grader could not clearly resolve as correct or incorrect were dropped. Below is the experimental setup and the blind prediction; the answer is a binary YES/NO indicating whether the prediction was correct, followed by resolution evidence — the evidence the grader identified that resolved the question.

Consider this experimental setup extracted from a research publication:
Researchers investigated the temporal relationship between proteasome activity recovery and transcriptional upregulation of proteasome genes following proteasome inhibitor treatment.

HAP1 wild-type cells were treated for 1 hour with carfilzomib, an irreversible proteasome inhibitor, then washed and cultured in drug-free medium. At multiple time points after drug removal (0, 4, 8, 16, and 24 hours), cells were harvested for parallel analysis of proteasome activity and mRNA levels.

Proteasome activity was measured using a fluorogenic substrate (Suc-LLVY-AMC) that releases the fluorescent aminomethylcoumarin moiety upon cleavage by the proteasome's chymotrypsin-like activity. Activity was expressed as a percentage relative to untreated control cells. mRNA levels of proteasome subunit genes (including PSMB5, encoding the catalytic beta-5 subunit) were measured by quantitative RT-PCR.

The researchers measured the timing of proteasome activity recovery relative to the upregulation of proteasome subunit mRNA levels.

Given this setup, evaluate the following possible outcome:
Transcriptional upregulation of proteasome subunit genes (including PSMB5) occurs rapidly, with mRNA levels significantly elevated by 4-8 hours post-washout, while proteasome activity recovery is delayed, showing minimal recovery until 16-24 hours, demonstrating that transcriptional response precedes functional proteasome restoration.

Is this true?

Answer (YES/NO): NO